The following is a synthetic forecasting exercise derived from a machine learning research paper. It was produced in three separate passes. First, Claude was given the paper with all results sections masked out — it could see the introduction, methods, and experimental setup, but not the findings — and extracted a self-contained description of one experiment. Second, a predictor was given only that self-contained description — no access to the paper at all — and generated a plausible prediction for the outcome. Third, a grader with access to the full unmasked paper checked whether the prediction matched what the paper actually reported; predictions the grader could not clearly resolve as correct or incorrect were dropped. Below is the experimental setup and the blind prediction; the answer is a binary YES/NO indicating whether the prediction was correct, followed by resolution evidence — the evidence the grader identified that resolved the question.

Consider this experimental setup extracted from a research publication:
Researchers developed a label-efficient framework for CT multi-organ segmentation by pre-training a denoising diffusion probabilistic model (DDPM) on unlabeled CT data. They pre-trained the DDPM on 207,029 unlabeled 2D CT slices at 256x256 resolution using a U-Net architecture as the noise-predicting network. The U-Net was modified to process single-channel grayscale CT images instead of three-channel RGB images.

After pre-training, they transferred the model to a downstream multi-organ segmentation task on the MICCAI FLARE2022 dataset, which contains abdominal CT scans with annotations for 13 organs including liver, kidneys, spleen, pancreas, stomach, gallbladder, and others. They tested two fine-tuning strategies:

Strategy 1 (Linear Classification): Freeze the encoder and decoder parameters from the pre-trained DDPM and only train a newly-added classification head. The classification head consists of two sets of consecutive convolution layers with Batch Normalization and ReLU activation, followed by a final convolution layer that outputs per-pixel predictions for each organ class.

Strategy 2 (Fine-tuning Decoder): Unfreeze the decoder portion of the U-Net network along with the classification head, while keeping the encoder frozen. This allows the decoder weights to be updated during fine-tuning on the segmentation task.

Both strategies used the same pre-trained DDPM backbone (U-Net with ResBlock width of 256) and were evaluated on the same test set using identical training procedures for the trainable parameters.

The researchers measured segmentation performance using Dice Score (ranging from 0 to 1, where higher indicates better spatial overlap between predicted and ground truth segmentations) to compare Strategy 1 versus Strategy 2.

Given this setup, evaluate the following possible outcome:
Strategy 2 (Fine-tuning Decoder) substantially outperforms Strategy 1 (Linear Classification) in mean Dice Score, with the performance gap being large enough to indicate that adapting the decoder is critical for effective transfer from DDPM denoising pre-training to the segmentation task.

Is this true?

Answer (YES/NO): YES